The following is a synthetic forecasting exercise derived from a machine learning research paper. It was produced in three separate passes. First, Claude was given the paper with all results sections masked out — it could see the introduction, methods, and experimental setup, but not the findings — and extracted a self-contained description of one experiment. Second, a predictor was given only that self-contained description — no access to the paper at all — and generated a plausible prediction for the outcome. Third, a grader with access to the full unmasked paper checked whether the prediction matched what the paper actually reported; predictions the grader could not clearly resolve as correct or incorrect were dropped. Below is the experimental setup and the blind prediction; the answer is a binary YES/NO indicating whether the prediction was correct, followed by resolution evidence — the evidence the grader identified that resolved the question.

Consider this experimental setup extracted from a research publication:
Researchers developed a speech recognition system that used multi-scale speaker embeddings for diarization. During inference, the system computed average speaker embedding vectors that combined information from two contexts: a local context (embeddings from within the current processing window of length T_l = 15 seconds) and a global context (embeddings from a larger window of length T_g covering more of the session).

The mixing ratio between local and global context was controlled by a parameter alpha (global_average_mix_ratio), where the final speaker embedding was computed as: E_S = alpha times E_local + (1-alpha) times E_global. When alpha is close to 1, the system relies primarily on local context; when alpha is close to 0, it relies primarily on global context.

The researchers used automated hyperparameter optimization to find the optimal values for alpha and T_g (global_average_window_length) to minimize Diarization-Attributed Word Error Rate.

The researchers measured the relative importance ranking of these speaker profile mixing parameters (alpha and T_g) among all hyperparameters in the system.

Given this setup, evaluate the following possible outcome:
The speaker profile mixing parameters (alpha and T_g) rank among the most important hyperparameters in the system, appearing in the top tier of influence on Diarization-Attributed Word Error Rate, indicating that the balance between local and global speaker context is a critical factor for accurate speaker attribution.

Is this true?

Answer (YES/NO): YES